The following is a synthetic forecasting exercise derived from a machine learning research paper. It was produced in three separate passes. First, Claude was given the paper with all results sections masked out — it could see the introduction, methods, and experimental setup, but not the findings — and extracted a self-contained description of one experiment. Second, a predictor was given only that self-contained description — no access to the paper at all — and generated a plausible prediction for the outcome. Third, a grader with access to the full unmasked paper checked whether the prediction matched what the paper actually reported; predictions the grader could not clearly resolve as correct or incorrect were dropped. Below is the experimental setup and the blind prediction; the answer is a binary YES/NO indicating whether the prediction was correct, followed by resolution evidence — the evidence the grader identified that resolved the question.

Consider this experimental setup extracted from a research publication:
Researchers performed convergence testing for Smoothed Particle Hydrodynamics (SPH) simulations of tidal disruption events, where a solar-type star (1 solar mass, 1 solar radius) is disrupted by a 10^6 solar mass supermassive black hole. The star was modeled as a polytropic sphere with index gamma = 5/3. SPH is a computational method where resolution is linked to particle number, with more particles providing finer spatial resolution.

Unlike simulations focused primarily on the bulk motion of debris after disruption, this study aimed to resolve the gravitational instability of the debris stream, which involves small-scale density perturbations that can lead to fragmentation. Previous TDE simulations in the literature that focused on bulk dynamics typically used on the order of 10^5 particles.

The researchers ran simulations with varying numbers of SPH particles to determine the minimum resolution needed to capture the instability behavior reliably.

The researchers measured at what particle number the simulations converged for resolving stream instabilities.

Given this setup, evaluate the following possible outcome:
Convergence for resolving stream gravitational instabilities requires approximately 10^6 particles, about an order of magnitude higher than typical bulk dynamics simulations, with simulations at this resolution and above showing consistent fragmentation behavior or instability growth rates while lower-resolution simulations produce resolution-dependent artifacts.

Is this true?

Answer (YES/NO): YES